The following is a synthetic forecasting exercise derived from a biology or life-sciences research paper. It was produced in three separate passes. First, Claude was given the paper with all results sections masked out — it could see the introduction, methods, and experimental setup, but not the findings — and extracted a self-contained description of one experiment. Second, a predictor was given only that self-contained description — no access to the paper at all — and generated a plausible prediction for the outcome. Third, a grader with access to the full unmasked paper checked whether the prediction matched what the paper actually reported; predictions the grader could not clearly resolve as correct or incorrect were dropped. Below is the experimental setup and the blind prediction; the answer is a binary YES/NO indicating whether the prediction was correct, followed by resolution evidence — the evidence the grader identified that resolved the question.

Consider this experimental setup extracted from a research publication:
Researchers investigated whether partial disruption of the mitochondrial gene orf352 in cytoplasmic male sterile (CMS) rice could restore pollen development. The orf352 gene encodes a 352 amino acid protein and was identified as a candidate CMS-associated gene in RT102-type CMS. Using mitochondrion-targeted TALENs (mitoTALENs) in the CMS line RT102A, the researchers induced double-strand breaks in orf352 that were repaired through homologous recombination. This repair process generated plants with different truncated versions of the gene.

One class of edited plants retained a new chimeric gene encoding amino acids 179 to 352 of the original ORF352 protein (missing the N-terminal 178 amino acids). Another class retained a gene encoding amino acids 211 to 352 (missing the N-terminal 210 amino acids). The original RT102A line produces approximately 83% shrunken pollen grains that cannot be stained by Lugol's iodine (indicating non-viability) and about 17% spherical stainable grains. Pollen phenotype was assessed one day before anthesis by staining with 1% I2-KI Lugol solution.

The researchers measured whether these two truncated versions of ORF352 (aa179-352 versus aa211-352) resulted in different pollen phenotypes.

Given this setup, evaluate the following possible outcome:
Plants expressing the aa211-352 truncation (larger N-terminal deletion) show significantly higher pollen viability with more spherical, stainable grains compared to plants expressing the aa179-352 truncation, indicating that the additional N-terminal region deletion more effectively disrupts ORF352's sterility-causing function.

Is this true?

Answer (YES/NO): YES